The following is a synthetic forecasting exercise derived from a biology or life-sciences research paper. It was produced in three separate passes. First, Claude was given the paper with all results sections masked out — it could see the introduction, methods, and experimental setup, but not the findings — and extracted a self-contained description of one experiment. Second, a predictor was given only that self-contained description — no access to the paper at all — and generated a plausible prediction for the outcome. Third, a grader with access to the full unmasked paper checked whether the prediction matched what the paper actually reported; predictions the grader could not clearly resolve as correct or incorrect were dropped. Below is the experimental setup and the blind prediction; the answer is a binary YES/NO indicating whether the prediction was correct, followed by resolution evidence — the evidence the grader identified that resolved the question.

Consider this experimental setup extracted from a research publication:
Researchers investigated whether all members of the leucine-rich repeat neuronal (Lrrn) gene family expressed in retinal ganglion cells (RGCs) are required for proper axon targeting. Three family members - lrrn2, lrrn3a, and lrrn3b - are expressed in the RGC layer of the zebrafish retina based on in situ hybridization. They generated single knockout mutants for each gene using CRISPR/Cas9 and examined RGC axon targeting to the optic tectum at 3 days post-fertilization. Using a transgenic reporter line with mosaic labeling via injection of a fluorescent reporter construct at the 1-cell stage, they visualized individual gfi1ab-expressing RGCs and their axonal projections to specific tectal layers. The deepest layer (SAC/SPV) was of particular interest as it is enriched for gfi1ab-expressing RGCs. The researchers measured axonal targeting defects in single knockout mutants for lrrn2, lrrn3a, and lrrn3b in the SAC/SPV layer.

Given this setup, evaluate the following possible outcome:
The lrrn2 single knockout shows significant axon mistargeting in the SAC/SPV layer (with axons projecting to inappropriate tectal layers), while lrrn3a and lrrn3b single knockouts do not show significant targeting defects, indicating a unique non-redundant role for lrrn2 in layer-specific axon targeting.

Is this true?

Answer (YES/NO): NO